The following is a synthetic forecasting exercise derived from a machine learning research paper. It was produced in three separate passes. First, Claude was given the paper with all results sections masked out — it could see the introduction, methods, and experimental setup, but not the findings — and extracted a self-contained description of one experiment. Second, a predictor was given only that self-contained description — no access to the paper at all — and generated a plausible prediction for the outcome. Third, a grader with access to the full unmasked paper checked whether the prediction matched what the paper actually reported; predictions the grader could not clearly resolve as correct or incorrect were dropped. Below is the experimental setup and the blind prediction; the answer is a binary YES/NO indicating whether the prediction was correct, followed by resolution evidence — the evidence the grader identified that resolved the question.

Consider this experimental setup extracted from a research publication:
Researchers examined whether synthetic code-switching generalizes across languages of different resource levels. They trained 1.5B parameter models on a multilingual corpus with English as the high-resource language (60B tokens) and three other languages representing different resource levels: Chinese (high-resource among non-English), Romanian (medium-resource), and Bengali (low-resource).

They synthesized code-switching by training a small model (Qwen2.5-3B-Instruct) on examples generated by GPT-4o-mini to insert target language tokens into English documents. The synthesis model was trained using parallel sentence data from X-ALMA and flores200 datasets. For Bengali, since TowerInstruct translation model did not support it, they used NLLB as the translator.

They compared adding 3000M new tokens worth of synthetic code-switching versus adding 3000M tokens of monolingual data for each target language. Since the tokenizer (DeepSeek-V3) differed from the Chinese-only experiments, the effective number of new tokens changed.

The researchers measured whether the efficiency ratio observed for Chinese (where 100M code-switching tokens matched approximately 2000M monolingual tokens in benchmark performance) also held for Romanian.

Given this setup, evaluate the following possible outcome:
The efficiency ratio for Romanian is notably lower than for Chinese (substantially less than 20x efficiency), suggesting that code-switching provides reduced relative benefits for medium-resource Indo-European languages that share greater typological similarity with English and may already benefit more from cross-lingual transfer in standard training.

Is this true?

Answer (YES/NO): NO